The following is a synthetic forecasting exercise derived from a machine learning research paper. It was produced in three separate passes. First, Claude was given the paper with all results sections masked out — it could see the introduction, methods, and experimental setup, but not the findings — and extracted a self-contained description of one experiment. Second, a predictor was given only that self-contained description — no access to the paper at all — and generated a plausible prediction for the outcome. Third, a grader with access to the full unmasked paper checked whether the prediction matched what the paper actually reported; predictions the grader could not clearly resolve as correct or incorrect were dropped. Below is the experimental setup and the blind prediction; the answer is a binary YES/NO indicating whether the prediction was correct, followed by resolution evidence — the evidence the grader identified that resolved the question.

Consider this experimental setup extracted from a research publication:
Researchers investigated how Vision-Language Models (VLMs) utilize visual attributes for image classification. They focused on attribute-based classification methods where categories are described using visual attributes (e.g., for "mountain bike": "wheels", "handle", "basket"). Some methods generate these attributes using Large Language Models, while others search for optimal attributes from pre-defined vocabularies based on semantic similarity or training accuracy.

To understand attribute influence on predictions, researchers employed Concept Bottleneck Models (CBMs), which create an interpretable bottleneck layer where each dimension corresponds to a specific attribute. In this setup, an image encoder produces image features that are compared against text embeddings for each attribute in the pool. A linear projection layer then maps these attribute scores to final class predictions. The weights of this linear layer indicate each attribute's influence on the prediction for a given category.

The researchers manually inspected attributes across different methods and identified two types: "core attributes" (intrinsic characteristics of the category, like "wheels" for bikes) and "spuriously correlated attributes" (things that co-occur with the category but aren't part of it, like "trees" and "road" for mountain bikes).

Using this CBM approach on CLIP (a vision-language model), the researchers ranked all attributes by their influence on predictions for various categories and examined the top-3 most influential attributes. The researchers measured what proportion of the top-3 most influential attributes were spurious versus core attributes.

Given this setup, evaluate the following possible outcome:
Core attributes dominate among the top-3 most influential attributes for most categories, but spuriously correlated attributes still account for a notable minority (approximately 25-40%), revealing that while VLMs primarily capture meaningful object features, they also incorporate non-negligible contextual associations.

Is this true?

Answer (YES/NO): NO